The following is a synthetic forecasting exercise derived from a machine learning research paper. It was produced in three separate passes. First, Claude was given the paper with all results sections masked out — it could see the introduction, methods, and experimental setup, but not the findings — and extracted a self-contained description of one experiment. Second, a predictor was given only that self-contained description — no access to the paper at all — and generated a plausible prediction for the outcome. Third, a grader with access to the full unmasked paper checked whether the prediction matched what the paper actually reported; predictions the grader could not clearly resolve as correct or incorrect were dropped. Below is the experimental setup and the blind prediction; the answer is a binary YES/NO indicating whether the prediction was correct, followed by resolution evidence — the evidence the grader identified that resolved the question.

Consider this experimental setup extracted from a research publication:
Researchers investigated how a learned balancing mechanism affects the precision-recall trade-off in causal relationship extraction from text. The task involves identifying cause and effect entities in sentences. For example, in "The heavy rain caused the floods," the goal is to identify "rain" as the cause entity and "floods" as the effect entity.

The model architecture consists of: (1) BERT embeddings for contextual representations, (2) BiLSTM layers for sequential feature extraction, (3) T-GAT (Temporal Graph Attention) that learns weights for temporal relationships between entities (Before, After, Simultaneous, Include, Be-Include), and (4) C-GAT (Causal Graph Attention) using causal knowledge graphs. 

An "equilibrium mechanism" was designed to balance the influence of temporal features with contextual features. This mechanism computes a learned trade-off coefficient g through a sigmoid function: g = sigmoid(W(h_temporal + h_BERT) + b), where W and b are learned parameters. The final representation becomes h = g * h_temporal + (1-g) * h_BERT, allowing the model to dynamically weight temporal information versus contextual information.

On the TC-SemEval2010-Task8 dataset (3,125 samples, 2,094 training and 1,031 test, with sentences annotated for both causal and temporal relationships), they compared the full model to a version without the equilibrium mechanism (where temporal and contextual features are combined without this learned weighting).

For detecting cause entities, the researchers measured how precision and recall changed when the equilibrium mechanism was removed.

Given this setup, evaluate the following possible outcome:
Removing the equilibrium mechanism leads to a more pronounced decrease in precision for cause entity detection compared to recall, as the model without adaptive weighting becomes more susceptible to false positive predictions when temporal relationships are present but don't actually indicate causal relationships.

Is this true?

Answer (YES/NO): NO